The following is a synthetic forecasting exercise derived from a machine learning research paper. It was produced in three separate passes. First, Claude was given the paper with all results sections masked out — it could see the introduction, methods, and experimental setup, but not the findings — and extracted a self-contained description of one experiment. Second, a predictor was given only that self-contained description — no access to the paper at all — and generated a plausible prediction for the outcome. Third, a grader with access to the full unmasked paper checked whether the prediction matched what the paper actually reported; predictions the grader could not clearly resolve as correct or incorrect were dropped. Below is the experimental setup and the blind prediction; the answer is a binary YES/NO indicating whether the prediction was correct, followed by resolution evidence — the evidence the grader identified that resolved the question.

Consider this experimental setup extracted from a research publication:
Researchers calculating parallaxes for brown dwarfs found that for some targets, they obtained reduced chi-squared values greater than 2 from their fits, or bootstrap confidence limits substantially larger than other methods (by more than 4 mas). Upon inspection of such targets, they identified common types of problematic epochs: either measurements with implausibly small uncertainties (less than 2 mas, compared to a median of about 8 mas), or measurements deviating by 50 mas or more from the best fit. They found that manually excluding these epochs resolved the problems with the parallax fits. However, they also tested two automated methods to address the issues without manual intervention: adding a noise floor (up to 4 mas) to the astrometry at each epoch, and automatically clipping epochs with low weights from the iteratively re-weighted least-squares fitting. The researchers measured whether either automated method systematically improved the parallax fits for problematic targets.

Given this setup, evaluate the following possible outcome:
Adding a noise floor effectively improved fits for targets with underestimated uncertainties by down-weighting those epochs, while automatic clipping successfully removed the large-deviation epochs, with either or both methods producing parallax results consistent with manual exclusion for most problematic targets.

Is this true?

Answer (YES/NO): NO